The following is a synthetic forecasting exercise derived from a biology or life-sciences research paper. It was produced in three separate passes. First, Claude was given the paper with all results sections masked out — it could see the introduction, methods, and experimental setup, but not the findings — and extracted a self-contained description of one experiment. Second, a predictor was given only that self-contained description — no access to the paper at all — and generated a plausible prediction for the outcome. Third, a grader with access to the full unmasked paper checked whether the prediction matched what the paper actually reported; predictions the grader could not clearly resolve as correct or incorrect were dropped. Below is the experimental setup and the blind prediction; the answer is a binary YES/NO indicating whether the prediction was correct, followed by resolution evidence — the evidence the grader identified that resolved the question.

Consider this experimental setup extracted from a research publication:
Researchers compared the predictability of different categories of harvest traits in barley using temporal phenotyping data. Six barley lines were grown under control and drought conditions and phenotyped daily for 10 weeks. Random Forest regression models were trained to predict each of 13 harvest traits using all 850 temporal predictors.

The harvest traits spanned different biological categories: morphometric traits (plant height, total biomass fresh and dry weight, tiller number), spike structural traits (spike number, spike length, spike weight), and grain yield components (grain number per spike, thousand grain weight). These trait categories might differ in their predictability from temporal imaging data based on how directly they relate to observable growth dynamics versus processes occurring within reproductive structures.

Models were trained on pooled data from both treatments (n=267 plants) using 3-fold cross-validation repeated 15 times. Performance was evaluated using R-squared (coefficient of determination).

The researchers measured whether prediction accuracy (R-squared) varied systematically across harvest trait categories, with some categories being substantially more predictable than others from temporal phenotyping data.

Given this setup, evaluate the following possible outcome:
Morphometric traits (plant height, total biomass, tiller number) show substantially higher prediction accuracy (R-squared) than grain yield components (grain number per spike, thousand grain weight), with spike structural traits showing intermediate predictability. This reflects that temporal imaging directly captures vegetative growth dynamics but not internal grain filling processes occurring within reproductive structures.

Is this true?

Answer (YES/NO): NO